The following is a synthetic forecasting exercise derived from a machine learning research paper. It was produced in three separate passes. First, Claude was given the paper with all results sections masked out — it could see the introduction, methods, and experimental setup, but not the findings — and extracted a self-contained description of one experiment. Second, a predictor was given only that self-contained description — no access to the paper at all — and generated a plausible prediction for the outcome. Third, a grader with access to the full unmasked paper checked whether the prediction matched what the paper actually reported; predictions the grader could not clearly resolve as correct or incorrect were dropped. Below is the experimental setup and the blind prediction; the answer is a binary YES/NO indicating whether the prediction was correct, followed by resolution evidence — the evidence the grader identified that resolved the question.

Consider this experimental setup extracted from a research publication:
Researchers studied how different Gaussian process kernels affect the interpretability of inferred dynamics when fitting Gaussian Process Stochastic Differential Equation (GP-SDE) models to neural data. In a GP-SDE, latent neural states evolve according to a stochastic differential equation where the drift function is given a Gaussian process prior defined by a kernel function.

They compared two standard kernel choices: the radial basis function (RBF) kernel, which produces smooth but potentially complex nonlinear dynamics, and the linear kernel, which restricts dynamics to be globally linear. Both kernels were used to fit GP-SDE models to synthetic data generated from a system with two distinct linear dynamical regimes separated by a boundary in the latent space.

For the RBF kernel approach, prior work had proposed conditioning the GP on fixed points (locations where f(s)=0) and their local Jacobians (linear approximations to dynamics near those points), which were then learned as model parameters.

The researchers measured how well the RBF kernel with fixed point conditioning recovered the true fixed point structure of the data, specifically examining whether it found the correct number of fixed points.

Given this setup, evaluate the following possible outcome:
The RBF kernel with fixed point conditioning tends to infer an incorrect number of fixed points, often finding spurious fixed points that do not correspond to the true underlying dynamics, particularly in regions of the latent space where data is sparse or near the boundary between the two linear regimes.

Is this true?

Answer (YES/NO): YES